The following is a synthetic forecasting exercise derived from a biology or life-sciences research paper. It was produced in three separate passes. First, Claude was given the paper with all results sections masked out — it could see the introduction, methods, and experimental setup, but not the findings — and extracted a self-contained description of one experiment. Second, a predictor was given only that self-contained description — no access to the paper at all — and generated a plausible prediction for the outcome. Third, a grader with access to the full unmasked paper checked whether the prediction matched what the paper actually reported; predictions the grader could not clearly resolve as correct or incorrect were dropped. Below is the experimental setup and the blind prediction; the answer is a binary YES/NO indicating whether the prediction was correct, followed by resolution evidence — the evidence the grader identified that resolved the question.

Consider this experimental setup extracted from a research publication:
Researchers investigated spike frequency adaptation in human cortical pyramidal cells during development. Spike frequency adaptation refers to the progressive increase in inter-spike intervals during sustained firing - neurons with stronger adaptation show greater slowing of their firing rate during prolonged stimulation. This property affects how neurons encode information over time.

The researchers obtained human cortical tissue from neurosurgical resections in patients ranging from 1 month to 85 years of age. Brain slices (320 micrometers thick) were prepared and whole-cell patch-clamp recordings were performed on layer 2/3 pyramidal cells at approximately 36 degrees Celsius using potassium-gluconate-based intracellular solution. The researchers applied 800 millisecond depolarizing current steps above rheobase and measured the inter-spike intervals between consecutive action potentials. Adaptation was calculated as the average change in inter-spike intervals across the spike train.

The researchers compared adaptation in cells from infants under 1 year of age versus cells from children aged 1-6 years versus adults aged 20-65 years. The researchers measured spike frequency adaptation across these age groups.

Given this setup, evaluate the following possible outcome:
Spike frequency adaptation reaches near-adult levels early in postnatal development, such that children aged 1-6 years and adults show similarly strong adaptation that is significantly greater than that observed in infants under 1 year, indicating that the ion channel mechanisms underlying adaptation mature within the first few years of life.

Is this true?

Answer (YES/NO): NO